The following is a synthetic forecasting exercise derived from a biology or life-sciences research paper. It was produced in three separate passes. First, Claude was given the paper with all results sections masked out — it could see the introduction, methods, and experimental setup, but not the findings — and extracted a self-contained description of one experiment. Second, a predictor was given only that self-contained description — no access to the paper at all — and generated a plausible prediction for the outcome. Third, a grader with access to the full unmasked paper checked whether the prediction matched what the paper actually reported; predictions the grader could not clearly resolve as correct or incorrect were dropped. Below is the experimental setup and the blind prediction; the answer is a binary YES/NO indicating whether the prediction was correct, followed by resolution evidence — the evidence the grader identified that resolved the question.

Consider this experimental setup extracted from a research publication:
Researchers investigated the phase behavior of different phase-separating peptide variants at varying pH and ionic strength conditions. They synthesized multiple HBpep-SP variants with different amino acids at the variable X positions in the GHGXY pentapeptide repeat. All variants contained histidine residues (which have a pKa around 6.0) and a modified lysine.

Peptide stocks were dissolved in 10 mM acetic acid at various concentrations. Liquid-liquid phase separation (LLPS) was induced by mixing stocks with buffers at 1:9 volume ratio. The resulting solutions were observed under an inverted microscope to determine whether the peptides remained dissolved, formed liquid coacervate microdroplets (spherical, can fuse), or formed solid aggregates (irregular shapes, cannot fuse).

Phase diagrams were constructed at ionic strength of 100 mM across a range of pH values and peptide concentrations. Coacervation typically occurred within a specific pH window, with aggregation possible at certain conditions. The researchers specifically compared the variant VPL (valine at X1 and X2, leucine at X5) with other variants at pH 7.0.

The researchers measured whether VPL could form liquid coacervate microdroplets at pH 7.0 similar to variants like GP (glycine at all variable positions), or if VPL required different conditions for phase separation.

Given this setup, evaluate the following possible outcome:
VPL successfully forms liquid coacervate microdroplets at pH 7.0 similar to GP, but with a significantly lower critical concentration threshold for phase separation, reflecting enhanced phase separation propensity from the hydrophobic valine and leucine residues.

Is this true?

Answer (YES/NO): NO